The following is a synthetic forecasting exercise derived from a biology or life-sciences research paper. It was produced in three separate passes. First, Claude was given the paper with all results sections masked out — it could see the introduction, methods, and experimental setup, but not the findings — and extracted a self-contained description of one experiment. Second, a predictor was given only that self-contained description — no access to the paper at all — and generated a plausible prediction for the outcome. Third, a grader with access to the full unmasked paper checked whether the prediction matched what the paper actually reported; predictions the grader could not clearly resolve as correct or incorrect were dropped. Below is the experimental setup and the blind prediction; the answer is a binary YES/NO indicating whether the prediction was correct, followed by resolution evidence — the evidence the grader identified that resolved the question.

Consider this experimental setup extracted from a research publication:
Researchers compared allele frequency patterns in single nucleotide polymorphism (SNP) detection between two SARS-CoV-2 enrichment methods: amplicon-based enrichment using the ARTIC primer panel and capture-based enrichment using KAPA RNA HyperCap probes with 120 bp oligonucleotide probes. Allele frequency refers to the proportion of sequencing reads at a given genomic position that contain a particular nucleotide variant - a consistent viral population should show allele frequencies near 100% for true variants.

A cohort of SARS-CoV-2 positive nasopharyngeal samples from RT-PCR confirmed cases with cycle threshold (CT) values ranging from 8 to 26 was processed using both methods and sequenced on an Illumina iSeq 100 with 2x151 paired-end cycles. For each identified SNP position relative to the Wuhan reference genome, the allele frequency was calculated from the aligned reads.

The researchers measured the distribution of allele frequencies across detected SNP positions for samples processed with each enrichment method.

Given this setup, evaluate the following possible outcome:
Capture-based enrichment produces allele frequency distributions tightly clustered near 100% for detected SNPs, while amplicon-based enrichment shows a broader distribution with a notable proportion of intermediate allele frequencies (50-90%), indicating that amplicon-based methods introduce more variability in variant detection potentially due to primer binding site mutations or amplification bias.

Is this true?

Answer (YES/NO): NO